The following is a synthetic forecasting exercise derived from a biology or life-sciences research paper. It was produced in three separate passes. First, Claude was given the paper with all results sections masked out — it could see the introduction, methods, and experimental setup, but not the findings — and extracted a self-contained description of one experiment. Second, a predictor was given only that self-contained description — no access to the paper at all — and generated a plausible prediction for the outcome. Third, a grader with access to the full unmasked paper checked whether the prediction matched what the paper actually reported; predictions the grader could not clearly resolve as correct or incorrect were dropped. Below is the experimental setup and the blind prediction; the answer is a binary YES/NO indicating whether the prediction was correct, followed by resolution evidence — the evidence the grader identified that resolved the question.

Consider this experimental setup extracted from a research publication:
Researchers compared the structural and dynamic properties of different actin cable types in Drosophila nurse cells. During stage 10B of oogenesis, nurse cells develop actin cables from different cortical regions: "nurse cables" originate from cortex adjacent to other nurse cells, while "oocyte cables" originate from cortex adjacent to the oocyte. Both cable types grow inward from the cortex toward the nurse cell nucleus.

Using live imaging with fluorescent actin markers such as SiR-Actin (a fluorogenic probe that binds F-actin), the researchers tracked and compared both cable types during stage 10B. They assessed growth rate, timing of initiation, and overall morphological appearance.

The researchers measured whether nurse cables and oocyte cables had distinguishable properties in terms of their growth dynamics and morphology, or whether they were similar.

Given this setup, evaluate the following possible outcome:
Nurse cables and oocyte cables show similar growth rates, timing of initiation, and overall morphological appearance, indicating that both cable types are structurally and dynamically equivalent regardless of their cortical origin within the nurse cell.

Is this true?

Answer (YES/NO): YES